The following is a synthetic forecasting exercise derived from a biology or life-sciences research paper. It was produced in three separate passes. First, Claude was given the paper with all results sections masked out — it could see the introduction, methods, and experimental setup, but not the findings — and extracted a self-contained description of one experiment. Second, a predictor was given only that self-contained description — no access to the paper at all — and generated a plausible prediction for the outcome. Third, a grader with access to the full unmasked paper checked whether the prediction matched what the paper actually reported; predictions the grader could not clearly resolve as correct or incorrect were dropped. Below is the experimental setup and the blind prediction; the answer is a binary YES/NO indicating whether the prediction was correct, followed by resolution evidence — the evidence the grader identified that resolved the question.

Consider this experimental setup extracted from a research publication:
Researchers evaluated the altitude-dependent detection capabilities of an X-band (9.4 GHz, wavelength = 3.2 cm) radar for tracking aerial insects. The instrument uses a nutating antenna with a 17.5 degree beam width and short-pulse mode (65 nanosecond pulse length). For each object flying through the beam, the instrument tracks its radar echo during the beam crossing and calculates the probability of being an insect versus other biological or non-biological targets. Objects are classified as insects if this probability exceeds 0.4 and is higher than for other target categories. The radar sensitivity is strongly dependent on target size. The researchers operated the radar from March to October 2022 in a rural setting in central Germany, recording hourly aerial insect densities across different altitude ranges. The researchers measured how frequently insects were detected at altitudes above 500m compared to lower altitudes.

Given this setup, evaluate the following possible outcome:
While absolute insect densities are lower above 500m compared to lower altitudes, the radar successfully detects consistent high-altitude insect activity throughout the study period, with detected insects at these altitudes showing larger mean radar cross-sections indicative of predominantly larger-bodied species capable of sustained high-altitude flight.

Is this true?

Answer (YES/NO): NO